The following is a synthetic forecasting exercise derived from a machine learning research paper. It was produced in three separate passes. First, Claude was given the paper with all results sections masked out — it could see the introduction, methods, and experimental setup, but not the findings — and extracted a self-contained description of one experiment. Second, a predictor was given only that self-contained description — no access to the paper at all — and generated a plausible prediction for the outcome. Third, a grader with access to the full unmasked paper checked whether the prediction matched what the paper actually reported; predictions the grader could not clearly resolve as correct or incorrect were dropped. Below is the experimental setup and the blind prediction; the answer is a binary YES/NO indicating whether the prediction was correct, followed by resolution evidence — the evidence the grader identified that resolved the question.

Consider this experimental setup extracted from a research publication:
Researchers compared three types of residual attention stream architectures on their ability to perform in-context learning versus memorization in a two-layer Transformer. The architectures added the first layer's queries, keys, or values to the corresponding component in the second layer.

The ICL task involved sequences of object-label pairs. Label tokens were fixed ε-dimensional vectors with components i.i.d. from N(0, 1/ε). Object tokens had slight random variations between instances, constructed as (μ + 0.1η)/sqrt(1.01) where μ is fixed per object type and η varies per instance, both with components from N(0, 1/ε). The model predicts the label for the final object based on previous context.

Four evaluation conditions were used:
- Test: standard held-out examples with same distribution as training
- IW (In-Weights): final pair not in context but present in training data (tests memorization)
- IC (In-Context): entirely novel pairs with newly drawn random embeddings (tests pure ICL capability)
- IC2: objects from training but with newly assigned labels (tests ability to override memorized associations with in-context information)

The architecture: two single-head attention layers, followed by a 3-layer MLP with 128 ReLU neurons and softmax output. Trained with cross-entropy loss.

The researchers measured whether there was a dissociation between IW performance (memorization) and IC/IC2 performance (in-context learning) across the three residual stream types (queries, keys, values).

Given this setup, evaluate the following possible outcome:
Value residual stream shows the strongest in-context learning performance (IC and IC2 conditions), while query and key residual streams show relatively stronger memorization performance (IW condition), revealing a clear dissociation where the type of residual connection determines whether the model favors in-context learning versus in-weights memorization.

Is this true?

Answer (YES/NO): NO